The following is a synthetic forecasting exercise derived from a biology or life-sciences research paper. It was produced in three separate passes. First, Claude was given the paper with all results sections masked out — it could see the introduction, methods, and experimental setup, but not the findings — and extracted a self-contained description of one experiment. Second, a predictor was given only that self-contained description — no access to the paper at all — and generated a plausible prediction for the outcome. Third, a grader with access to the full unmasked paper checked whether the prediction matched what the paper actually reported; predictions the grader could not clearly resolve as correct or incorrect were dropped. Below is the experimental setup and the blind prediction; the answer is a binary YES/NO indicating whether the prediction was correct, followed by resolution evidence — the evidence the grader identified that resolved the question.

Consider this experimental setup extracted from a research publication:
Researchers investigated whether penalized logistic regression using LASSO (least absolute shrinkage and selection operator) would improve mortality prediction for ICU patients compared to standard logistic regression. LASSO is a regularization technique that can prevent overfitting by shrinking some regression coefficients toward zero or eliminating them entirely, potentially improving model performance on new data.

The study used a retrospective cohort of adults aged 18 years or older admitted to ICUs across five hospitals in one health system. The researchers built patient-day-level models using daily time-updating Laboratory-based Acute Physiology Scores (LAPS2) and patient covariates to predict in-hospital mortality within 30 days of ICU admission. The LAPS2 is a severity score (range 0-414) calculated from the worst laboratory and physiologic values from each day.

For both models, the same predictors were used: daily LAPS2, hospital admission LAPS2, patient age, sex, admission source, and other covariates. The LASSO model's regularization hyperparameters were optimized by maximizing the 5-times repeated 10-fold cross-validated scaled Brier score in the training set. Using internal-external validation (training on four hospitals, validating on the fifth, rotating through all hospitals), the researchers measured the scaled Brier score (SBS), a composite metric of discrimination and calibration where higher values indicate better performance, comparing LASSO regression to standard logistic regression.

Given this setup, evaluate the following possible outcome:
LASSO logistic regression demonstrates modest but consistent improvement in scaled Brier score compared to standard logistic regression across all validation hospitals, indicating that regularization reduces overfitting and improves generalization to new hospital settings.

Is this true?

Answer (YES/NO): NO